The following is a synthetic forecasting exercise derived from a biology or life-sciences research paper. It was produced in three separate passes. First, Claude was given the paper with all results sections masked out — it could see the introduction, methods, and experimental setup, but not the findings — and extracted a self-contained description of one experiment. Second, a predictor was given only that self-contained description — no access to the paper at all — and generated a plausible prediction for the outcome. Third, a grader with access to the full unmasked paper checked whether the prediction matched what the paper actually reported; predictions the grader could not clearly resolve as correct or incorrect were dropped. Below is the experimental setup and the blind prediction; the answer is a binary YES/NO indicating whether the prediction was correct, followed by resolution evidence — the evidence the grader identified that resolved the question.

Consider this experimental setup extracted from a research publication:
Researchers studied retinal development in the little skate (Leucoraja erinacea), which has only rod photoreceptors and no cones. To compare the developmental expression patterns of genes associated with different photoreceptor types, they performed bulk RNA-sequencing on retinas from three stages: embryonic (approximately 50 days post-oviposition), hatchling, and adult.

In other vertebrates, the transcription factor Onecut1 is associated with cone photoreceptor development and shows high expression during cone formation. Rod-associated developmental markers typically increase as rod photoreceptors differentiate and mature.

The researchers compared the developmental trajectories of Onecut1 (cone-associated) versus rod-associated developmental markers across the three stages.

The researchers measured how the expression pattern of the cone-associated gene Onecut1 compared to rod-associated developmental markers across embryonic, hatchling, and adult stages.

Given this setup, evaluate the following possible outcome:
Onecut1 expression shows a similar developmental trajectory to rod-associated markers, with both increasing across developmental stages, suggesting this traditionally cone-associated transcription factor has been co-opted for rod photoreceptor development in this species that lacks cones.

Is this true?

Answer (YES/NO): NO